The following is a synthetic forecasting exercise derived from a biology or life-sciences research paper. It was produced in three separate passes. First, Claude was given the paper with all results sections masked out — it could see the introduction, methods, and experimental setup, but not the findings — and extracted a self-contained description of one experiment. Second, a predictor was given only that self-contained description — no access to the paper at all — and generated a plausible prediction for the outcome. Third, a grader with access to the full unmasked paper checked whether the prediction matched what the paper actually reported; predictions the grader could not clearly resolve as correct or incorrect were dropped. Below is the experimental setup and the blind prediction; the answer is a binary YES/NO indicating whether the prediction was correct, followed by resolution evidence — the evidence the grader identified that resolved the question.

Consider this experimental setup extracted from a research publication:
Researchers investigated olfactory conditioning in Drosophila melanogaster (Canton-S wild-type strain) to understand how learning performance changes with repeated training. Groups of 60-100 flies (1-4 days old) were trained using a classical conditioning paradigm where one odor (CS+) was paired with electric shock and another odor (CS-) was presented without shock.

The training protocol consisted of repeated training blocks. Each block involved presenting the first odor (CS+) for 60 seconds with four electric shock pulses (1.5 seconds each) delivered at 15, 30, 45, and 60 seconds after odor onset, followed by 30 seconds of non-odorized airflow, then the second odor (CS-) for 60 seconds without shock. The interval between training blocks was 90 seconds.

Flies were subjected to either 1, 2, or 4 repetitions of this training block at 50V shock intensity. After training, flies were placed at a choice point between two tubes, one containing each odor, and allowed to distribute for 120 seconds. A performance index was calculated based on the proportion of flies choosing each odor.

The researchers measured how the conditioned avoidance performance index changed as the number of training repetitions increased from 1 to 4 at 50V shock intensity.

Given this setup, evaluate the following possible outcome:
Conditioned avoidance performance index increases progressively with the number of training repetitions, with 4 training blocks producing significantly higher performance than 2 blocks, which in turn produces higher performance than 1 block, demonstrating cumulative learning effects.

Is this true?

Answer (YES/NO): NO